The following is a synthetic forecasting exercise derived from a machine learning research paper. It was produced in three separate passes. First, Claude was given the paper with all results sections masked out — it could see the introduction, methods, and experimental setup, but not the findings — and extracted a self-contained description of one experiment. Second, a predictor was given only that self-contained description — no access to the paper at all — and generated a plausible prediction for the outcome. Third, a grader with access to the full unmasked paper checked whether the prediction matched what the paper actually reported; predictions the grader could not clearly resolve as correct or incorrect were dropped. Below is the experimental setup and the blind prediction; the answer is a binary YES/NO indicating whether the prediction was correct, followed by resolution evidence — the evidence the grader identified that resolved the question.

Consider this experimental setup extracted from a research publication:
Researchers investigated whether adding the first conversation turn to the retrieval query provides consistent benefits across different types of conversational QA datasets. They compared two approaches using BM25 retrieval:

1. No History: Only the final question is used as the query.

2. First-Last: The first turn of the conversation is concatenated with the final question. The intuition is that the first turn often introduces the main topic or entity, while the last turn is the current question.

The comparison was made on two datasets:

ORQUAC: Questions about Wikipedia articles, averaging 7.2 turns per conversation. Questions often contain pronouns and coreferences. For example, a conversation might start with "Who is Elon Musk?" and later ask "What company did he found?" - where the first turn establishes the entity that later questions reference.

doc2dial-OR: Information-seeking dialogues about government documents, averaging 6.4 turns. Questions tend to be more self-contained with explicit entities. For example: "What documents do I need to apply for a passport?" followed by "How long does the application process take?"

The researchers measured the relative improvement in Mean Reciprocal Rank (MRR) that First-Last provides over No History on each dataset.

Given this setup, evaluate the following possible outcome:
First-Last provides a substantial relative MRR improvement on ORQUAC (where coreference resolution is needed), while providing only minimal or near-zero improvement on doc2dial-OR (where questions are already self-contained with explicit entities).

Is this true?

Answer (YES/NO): NO